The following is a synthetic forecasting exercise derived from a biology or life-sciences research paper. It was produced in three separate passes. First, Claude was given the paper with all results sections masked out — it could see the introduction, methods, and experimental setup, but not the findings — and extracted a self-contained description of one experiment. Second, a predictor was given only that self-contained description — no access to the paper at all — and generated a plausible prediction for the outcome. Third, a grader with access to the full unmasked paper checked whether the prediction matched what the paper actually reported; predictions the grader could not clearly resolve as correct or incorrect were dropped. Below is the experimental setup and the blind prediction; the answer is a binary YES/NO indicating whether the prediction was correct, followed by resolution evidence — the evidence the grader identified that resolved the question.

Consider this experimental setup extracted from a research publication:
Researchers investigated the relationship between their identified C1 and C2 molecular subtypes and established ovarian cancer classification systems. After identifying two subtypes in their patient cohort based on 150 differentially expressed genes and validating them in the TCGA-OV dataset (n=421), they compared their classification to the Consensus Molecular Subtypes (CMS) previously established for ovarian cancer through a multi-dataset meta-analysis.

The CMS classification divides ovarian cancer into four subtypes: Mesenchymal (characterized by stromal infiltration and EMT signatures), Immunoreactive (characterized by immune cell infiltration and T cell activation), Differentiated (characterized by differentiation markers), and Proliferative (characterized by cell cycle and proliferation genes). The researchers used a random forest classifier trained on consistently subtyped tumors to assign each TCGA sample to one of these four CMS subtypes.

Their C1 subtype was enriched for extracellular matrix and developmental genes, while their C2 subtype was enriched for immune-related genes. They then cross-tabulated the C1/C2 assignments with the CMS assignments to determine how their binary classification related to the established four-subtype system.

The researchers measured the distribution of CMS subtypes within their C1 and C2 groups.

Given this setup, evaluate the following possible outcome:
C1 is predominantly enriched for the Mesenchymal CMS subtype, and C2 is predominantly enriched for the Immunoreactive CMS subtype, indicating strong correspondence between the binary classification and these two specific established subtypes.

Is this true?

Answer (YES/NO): NO